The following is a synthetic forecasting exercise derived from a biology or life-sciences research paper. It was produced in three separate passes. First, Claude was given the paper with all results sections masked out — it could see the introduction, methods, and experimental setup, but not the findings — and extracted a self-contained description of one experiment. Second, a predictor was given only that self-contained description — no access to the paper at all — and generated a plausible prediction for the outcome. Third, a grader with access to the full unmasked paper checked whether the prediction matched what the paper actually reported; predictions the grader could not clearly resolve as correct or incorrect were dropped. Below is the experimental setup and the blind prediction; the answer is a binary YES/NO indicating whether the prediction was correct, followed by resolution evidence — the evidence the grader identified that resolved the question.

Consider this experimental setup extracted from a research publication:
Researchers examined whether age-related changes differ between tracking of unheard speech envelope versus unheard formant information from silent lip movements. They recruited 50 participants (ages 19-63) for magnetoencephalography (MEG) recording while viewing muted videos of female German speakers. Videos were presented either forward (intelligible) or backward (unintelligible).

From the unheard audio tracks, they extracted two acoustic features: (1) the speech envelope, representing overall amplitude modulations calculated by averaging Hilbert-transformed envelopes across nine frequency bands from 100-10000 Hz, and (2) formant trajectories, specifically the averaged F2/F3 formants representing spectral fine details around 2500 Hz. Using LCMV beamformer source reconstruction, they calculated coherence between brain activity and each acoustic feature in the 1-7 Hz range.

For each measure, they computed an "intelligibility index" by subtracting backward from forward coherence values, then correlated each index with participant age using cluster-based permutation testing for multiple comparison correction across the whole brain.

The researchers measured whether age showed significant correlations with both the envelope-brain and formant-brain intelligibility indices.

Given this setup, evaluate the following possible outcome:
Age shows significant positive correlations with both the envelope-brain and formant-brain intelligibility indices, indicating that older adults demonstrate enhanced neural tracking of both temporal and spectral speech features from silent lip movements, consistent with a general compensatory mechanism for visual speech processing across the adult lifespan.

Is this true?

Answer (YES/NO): NO